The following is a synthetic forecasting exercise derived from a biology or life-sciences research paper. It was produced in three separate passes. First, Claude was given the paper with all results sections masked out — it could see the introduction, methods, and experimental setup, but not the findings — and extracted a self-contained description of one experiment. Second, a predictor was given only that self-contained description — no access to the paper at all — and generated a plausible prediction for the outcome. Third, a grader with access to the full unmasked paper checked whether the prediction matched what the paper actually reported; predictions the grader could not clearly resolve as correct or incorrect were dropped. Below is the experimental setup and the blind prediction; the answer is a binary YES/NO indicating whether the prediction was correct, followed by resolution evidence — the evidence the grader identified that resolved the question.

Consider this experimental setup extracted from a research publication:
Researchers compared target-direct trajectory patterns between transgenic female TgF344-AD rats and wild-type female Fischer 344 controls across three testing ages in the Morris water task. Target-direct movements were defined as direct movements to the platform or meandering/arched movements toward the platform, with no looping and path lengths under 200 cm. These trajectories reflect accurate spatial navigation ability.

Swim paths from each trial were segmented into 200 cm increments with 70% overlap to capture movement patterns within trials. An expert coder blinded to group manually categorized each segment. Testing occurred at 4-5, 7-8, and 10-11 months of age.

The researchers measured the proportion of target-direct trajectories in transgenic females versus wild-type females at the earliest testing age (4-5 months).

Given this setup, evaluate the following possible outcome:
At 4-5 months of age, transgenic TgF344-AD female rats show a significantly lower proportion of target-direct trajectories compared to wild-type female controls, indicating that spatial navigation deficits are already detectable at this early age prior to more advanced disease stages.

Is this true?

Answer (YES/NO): YES